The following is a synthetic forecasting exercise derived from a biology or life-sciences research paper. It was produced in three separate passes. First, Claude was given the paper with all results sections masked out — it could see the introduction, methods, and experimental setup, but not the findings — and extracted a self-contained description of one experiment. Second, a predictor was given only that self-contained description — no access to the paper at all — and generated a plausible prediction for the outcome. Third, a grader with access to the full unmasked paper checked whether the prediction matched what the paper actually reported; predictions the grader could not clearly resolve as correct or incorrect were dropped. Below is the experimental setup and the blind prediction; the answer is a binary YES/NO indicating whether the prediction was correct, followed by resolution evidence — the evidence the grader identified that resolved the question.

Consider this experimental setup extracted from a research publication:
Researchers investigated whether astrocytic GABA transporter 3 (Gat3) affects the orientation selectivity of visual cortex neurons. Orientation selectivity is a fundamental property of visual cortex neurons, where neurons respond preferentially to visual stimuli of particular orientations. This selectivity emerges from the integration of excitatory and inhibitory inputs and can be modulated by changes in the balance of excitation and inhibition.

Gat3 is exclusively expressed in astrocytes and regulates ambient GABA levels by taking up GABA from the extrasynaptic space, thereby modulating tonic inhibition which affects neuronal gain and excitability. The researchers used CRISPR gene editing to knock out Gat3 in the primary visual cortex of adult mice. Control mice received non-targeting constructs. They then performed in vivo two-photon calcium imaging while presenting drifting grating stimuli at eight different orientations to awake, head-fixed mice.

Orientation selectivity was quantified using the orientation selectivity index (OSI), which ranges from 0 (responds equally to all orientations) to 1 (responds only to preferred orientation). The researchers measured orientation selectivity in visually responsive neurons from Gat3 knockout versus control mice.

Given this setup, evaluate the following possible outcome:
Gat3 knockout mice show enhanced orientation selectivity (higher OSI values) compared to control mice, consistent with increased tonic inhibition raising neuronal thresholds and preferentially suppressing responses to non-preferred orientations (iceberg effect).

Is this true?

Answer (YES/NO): NO